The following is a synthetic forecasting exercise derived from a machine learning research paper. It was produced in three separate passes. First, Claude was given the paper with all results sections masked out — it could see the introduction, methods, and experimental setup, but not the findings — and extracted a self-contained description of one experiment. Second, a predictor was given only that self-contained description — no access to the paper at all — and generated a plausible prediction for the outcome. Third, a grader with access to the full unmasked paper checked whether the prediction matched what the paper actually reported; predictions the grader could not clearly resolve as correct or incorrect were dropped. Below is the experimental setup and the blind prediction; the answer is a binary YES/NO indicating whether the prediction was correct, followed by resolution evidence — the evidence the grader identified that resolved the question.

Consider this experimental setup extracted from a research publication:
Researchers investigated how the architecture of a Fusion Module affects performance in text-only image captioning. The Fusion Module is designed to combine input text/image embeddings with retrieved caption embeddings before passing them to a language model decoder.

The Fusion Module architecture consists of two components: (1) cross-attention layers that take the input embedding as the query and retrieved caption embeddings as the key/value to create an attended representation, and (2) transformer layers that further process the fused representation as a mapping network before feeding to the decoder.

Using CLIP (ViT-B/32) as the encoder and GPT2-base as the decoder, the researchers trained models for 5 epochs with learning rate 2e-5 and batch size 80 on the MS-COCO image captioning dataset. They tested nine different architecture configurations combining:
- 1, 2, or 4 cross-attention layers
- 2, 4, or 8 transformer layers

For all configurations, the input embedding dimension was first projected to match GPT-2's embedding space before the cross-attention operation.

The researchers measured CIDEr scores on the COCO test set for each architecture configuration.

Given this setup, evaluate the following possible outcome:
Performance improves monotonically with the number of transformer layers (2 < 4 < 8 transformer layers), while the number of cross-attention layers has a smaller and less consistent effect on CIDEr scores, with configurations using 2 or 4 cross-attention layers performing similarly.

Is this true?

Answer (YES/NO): NO